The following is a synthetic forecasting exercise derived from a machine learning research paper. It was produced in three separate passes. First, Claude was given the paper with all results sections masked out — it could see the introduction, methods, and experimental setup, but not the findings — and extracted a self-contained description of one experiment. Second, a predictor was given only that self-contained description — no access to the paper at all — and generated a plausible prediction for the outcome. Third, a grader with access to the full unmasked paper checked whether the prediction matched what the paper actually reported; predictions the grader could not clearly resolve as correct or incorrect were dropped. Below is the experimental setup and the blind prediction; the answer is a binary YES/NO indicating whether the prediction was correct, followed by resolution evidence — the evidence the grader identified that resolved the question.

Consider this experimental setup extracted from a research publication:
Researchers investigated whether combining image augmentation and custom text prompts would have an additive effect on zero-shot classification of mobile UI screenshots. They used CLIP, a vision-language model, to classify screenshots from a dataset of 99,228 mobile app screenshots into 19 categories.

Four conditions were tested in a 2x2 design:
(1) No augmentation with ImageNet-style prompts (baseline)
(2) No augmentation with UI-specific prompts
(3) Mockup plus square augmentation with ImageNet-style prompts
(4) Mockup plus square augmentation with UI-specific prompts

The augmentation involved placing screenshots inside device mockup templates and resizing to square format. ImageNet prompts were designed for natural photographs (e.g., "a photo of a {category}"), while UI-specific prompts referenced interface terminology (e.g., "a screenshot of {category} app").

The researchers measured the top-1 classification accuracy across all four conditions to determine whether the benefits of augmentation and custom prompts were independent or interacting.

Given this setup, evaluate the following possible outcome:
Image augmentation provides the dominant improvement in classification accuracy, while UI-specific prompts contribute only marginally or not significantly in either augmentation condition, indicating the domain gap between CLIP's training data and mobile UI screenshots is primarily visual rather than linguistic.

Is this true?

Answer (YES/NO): NO